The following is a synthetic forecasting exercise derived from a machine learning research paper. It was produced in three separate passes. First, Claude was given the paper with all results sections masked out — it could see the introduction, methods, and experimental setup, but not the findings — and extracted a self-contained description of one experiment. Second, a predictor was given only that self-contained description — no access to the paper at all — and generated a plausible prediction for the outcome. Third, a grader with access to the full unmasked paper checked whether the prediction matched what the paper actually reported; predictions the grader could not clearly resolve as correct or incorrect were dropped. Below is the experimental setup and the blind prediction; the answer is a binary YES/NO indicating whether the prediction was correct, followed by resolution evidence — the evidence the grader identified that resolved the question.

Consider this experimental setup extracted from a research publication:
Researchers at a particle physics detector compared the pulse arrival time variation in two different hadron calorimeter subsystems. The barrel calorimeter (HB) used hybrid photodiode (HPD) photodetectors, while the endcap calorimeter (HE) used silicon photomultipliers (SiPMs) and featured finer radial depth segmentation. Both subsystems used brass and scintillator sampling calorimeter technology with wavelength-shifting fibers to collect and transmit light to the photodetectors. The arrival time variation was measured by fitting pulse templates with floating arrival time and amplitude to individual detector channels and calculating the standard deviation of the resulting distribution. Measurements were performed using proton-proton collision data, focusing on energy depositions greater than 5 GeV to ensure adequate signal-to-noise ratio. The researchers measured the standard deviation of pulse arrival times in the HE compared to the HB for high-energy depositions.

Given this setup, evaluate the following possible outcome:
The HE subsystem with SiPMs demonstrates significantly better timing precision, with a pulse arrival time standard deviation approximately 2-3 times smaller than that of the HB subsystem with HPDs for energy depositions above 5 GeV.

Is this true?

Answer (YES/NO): NO